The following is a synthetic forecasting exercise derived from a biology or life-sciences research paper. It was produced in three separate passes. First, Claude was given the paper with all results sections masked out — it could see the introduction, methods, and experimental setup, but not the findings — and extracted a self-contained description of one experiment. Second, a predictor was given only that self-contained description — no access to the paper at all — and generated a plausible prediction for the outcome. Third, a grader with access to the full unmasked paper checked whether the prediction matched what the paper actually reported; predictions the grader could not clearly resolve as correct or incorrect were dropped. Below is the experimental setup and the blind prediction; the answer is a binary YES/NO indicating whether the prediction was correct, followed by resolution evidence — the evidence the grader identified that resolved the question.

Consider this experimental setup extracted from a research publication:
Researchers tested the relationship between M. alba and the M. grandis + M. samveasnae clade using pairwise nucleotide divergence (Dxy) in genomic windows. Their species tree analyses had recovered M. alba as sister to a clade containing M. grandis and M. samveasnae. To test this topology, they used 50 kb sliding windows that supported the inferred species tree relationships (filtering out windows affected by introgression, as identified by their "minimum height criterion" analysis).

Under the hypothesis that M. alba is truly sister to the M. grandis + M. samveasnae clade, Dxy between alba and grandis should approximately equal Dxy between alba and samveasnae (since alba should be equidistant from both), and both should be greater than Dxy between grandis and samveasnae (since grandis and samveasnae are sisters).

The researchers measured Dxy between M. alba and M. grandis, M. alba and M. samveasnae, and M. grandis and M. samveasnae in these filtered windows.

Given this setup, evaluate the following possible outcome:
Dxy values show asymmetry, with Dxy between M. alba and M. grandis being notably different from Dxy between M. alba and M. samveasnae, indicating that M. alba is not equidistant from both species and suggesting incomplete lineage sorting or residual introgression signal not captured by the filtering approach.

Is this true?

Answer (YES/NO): NO